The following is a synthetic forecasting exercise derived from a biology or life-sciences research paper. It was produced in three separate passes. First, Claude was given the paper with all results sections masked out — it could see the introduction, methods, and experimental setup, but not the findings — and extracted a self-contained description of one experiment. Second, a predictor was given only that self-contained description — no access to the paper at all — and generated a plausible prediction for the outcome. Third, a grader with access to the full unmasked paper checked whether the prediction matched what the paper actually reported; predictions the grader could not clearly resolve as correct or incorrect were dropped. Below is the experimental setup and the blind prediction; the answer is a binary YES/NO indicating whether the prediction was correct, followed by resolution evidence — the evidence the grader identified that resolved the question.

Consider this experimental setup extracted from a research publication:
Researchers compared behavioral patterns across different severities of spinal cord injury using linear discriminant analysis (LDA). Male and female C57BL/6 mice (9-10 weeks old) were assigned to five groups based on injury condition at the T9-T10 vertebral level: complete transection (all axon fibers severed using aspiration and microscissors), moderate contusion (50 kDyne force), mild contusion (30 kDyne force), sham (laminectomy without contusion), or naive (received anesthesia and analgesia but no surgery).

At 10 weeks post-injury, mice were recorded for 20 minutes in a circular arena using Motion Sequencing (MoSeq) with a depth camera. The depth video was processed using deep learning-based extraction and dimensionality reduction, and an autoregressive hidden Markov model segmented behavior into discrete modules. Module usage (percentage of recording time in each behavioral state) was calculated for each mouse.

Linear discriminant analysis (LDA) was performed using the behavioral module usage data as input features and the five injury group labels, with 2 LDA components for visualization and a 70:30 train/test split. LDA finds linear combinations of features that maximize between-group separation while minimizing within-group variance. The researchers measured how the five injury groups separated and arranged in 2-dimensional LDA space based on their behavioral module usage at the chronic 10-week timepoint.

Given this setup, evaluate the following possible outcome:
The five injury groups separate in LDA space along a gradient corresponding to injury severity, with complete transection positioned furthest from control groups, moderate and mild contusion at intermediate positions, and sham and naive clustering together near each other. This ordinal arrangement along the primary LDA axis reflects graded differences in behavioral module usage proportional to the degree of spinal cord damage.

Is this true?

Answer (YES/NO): NO